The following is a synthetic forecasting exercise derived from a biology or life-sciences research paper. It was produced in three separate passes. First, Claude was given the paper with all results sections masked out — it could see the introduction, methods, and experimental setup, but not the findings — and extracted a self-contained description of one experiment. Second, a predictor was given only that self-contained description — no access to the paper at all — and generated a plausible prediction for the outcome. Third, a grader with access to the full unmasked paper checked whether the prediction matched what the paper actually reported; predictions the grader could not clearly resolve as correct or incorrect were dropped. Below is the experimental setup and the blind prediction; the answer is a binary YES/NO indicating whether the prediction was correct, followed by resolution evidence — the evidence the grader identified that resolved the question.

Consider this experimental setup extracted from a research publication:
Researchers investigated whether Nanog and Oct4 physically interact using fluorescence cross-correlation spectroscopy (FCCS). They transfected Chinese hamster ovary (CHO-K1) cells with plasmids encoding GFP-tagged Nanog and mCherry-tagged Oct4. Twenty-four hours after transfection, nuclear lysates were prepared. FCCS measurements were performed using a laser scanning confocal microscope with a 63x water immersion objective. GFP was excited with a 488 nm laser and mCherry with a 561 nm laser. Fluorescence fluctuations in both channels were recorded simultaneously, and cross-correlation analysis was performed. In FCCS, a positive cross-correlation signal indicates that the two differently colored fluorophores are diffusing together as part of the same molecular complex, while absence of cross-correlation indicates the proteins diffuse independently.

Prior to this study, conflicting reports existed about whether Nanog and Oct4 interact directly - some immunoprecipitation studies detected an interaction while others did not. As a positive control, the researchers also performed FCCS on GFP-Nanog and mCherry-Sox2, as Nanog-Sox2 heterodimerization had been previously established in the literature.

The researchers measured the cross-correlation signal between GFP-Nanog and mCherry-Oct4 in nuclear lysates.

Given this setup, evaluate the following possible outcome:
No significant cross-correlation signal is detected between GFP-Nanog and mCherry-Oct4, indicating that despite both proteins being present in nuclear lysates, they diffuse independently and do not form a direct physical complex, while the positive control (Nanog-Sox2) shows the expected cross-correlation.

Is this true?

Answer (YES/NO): NO